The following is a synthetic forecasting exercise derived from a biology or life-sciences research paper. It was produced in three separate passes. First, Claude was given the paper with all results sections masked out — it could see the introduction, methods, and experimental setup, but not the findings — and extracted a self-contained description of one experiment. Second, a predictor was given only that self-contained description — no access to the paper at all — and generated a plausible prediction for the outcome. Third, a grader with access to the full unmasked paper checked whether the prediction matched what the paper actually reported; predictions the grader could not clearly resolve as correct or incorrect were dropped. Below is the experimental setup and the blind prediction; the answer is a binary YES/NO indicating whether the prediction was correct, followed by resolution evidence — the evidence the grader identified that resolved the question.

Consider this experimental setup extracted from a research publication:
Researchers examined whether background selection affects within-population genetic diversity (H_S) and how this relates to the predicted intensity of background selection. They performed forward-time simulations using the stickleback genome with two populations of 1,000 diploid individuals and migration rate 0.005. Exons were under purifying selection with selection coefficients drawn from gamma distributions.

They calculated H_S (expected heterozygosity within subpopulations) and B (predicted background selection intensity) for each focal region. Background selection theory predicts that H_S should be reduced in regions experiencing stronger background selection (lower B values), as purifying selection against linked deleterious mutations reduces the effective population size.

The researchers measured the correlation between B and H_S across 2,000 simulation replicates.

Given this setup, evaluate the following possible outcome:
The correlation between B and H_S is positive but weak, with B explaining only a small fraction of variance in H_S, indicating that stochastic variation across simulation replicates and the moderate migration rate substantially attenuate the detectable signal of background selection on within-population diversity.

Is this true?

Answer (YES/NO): NO